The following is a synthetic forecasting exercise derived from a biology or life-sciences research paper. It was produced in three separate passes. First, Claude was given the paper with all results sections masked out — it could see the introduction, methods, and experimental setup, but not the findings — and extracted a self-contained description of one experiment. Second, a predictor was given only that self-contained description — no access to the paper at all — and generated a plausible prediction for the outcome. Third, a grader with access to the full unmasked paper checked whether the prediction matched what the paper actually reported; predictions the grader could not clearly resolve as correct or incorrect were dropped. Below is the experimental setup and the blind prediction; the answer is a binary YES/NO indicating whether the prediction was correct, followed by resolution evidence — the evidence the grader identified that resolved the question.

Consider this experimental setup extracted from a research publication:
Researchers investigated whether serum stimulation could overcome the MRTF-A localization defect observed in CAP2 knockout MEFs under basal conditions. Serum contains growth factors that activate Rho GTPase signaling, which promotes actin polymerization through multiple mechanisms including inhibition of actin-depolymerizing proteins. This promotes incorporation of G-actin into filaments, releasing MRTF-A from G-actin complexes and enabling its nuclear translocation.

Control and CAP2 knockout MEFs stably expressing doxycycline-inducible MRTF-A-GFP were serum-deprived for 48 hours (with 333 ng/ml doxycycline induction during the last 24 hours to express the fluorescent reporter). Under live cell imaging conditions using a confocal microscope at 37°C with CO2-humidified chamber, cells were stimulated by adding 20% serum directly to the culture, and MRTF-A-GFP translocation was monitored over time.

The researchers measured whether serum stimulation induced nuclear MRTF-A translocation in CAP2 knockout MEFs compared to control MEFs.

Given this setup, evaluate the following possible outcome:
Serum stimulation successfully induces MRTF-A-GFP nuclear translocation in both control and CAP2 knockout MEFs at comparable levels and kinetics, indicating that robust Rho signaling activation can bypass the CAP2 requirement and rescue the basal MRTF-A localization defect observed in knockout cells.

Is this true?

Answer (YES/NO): NO